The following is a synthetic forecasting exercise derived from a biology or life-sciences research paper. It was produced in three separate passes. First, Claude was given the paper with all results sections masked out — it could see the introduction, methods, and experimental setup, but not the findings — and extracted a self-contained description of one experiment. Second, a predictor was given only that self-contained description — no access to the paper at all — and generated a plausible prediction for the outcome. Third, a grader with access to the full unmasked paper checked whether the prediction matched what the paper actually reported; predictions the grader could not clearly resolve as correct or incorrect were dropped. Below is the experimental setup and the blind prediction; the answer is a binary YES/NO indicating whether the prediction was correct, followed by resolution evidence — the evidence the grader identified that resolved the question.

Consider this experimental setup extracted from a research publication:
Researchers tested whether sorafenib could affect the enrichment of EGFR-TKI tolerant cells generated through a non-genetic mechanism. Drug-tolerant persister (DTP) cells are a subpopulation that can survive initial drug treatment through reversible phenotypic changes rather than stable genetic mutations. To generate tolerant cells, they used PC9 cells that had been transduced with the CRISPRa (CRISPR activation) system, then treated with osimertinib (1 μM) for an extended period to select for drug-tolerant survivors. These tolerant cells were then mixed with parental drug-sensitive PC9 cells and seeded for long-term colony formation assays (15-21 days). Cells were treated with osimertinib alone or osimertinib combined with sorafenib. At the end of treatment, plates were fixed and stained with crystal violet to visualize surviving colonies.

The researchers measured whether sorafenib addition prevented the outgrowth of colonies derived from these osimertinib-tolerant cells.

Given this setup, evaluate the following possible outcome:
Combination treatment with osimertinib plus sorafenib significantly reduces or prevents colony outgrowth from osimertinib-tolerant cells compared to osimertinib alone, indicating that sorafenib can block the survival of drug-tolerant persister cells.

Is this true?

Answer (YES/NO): YES